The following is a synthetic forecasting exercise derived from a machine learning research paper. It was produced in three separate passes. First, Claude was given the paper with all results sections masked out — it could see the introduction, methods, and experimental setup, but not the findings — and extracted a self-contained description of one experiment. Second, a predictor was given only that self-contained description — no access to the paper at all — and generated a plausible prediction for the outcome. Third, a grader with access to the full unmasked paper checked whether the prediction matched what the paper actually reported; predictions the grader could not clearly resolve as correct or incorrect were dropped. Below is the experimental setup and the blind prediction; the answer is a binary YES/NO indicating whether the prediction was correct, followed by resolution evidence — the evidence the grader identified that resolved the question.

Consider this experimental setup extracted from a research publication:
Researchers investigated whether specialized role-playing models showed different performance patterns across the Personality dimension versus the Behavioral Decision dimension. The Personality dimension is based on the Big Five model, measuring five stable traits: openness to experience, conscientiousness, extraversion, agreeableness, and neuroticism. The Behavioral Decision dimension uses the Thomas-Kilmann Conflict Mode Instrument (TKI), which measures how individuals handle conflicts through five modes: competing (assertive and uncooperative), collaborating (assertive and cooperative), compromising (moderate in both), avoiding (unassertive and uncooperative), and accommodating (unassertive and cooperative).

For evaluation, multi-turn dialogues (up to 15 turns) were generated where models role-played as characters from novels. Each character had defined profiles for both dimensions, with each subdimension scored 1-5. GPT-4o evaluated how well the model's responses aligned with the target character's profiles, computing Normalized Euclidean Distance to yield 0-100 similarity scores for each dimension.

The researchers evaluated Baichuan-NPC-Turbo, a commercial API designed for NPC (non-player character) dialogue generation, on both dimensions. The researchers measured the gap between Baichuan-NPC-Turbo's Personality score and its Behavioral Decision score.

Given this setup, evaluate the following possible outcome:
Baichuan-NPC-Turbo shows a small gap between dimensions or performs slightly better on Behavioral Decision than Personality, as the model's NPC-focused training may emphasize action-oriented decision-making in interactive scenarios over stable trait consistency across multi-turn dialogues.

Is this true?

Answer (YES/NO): NO